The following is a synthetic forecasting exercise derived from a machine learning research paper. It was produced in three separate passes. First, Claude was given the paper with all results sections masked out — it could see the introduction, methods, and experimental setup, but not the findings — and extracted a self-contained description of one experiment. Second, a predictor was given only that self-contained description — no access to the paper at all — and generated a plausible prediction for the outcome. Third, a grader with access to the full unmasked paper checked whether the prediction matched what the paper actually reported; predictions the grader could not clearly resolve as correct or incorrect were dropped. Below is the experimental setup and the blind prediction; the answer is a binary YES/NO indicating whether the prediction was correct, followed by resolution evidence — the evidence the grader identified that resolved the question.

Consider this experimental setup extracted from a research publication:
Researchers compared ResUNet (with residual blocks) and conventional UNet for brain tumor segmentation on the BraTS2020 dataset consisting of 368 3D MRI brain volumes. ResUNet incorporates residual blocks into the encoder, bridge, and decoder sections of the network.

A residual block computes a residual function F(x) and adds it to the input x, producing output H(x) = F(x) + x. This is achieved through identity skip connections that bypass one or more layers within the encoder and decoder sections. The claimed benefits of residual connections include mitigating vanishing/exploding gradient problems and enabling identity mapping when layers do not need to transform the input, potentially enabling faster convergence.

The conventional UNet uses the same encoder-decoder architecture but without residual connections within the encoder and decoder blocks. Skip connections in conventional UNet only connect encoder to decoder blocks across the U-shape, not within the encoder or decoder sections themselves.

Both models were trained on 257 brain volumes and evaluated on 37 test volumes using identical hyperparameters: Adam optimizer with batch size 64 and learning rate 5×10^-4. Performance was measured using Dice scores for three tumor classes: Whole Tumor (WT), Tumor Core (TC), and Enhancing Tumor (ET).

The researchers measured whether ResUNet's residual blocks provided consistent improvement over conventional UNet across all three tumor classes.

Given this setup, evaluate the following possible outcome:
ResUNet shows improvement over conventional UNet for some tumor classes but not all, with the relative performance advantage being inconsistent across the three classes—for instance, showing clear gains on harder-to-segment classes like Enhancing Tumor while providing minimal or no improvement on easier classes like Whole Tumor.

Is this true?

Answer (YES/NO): NO